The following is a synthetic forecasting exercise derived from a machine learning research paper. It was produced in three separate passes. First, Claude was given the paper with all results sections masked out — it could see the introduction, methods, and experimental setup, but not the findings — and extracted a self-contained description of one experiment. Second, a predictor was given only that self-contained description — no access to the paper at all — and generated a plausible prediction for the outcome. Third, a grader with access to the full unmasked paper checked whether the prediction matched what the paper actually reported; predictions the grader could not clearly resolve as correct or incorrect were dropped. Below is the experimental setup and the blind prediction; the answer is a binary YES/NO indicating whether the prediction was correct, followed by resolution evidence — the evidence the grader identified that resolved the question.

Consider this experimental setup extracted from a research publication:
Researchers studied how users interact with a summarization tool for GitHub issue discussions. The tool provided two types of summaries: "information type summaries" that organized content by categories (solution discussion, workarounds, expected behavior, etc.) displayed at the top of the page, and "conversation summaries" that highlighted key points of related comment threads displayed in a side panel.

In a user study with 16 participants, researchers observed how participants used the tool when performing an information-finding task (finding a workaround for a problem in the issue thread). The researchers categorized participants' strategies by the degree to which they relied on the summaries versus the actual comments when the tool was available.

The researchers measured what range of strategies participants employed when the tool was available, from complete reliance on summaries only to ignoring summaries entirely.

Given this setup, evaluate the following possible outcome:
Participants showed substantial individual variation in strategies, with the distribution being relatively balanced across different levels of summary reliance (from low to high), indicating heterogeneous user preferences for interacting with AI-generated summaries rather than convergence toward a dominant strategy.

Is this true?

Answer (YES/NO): NO